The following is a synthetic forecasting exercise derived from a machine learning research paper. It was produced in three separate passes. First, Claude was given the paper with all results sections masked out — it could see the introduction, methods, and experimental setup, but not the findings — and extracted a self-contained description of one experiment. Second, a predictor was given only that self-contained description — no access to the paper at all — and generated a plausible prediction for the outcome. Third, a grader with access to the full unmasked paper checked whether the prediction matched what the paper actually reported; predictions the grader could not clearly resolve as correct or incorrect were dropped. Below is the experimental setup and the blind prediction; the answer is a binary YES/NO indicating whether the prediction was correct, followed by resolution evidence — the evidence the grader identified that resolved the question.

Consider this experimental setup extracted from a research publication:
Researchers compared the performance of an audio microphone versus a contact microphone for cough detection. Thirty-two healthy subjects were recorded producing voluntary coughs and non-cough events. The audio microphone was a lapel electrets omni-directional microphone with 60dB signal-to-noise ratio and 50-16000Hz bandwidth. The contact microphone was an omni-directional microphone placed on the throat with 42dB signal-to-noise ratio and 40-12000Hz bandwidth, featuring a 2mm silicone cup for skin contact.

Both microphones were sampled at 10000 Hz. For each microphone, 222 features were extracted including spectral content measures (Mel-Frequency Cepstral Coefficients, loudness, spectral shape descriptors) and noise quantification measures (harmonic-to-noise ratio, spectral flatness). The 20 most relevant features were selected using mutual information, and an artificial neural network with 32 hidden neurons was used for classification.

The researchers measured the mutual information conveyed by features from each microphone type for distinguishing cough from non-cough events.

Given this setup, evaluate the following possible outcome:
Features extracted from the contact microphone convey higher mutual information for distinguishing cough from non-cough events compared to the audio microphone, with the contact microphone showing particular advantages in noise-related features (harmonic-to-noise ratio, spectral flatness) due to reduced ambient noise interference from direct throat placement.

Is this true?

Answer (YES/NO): NO